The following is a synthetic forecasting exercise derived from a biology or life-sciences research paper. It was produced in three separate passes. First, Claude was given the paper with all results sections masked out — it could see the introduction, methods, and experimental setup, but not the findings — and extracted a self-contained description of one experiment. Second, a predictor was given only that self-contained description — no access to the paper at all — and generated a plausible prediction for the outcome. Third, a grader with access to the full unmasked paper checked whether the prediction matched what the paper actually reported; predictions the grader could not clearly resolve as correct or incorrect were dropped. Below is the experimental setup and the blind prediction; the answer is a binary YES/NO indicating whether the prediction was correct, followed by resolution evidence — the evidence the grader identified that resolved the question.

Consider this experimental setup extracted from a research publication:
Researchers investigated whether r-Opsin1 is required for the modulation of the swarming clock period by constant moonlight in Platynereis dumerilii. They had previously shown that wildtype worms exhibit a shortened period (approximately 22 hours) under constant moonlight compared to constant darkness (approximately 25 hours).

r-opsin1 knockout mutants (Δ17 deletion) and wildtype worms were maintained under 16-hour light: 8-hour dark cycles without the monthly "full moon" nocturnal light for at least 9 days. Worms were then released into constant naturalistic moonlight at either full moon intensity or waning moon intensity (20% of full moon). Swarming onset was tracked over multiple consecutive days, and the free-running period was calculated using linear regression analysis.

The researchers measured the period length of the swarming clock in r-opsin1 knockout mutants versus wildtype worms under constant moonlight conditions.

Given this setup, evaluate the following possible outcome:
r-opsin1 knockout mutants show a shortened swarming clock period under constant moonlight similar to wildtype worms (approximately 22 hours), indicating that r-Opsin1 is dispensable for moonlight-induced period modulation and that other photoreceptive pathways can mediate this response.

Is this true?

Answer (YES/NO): YES